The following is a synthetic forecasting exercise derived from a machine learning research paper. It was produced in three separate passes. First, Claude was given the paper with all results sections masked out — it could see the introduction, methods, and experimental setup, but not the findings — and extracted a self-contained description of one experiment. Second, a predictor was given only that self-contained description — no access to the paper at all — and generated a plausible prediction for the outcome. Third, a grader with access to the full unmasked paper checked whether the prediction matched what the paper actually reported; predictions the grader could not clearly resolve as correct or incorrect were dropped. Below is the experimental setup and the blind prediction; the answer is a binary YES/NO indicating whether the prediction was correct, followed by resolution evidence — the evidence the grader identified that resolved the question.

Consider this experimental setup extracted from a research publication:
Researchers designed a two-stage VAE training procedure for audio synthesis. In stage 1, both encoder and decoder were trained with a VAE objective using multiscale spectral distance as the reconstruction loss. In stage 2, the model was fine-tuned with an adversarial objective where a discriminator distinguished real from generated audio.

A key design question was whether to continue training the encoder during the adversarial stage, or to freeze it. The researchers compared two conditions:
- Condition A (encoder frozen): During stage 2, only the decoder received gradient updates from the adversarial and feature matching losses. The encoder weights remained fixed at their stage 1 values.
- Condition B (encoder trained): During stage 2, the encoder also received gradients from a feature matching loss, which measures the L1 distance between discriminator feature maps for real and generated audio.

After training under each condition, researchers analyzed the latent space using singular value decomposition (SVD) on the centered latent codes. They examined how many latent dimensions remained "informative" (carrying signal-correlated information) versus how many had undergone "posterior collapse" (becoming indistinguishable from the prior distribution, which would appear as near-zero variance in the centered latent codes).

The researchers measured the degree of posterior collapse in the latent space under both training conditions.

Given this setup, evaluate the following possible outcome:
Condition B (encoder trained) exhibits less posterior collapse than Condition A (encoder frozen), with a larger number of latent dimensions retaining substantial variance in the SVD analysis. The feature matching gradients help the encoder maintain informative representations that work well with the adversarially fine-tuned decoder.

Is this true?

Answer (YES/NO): YES